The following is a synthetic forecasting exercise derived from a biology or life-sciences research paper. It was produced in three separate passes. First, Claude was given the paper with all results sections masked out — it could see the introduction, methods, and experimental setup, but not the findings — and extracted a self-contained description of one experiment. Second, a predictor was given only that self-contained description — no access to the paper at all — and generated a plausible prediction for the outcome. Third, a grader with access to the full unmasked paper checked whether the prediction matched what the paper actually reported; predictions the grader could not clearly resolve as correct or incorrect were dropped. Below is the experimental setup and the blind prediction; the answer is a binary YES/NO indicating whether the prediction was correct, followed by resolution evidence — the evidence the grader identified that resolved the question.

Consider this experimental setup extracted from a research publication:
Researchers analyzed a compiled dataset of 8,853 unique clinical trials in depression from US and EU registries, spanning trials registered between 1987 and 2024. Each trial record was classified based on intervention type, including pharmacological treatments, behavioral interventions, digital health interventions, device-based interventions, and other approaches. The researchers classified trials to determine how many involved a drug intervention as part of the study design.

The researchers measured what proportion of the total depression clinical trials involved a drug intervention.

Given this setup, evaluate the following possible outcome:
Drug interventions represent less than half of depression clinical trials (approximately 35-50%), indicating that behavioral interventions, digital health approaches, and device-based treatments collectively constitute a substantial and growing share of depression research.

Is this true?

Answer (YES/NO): YES